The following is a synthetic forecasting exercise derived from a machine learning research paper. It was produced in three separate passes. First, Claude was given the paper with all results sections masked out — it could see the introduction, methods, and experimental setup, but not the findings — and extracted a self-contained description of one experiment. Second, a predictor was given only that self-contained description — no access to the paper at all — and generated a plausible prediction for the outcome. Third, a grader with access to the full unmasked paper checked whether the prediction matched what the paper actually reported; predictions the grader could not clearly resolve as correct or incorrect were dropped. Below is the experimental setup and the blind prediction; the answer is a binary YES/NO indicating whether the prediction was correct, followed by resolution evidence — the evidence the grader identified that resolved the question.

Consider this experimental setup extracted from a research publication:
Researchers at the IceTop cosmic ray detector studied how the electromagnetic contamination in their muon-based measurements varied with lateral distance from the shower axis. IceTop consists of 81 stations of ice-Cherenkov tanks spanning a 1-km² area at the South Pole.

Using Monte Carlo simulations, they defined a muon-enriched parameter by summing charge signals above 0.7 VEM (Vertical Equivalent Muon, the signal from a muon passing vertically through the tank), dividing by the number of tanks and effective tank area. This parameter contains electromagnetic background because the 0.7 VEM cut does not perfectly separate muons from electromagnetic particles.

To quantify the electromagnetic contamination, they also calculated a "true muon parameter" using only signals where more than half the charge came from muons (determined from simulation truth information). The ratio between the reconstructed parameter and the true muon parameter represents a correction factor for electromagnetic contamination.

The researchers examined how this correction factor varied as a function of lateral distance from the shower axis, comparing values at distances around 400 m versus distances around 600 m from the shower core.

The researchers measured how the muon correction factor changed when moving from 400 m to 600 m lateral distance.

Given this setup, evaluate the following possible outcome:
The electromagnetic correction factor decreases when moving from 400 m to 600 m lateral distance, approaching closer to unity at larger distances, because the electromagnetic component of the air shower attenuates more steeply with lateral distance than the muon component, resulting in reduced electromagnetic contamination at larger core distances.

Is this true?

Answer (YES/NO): YES